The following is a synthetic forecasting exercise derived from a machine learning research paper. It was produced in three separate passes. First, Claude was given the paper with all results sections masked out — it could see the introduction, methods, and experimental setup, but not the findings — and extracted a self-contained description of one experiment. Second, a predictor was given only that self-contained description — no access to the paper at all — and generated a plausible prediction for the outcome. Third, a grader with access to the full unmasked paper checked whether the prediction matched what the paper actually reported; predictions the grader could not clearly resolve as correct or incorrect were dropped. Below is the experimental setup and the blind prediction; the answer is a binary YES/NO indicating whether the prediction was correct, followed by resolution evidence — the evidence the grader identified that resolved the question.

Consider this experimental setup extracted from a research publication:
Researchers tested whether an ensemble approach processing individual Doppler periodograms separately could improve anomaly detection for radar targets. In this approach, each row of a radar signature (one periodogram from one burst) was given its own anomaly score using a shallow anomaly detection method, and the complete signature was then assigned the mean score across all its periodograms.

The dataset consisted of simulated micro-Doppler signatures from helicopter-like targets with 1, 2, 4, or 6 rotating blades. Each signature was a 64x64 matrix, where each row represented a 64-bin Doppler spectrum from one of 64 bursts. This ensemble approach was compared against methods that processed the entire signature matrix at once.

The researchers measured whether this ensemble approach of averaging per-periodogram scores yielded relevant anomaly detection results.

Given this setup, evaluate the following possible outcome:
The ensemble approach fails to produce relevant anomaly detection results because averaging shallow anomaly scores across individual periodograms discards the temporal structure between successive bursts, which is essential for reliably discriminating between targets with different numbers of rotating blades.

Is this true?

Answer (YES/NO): YES